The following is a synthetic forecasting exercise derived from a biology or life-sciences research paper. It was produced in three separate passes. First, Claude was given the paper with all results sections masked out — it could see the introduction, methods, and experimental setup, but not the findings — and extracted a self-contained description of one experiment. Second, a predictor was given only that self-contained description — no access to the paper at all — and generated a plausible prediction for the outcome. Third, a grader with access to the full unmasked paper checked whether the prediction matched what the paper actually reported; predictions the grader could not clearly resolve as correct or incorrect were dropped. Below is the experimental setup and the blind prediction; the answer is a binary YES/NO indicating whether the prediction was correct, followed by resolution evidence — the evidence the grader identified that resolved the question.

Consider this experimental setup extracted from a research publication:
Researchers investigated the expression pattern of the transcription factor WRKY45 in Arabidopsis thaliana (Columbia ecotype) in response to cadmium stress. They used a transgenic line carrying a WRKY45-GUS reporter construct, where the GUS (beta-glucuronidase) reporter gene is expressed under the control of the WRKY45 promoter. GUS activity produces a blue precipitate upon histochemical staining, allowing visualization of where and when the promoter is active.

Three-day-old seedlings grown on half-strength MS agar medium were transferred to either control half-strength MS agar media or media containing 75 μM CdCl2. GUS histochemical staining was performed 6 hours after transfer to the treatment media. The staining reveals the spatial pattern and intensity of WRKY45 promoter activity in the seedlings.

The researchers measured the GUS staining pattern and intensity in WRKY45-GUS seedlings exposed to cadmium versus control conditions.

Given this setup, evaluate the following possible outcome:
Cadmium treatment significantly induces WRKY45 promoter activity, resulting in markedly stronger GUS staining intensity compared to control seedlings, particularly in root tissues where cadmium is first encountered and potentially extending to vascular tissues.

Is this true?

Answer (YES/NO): YES